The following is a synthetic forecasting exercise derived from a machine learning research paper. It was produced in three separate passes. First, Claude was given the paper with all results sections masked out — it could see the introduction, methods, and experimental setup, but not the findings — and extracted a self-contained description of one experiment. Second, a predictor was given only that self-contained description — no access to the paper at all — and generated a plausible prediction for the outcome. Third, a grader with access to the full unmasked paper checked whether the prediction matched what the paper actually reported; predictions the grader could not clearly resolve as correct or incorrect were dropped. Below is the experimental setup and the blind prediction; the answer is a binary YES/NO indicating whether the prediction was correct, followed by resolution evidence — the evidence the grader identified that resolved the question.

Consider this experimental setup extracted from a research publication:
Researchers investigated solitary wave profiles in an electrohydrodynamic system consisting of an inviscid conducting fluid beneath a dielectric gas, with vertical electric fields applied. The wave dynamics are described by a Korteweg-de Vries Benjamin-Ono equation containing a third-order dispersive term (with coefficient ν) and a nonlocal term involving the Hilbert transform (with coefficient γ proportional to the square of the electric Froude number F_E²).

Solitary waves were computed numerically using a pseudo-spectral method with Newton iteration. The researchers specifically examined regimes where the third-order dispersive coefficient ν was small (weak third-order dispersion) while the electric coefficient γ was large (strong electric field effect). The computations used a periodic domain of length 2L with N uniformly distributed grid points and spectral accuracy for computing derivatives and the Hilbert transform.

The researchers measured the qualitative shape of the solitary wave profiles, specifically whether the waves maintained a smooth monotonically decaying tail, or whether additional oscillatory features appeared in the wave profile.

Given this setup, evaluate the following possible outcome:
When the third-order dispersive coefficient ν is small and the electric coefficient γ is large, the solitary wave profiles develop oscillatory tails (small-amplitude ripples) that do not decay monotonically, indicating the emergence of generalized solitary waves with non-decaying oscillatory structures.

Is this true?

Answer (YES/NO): NO